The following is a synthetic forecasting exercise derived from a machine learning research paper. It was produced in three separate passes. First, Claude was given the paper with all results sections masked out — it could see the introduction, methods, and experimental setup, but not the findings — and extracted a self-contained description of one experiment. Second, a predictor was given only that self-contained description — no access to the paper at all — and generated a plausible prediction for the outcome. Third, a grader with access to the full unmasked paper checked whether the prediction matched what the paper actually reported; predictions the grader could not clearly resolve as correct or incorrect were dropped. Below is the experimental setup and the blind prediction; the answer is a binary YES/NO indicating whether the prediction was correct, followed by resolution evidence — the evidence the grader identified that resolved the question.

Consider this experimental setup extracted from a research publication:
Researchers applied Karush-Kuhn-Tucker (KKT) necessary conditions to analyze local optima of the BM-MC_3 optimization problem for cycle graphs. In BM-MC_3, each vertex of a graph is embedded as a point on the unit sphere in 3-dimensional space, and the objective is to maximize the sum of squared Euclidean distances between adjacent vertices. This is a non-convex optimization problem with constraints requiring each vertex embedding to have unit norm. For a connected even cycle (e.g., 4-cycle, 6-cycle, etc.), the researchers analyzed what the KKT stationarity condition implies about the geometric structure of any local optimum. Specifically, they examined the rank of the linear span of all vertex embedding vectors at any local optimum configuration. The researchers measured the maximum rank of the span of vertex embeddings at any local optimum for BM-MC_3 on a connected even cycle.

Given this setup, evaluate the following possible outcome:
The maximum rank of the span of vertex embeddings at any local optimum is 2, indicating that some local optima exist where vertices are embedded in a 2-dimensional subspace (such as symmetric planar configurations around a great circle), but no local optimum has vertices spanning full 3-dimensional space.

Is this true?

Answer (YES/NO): NO